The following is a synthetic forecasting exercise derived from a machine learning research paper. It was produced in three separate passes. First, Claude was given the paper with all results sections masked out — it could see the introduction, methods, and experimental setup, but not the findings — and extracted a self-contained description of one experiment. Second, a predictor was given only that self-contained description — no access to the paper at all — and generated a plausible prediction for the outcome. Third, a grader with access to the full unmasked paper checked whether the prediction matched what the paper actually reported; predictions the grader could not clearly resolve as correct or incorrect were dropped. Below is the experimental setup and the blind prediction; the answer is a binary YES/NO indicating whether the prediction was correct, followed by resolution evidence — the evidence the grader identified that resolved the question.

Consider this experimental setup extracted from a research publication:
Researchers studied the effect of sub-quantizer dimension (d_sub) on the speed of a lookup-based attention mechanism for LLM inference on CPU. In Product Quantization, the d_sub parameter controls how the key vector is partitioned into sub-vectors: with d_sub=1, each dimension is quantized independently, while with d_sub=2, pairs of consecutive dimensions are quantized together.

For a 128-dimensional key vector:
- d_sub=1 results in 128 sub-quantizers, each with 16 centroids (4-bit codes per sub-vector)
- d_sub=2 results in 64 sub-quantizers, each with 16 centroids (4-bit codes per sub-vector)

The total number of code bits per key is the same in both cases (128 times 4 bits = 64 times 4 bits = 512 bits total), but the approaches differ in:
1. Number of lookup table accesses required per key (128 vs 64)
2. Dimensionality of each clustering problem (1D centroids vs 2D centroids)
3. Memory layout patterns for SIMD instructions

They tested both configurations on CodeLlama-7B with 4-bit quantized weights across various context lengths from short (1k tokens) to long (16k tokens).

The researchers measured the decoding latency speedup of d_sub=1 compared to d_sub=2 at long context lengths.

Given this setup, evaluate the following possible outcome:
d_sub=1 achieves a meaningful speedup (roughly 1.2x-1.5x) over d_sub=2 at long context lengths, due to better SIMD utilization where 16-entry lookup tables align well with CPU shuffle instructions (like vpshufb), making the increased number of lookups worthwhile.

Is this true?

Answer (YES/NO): NO